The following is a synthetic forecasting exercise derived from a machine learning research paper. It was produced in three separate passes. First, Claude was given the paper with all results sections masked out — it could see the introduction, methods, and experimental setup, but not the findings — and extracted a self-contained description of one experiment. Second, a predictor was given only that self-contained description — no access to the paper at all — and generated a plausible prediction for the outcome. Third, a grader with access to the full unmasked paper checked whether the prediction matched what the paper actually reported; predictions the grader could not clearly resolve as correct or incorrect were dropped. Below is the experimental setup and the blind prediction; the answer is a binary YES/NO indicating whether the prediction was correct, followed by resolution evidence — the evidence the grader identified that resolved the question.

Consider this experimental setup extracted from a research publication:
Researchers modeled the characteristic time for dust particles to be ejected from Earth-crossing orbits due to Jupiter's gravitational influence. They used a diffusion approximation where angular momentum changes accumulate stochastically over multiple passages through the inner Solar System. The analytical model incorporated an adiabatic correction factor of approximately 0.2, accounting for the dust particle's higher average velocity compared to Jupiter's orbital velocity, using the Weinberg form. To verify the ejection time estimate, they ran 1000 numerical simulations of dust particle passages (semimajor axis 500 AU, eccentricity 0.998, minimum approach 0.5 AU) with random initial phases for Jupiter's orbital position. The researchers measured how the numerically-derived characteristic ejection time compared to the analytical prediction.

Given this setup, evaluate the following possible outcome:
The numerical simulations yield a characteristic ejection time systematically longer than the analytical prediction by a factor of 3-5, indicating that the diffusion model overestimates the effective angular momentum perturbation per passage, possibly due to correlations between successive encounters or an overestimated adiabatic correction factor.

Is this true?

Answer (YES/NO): NO